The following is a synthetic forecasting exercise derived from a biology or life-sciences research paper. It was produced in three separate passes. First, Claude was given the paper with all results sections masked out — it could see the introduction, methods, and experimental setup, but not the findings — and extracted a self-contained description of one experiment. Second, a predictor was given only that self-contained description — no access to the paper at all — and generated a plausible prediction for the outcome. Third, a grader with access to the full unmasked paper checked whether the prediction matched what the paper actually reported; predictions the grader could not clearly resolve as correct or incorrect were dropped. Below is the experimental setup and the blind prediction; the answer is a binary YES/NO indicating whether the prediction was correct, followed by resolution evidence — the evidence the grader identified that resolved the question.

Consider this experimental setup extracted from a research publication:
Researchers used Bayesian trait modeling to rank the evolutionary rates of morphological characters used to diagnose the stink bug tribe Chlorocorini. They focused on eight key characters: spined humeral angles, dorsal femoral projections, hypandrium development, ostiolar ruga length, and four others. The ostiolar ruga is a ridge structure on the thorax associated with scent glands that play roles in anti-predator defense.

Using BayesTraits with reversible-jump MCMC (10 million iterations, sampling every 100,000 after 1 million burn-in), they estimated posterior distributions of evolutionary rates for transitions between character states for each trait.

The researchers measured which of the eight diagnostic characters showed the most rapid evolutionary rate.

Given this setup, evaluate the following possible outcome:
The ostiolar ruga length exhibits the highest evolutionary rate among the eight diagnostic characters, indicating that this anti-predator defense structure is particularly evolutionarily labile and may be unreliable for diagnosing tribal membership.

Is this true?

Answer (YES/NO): YES